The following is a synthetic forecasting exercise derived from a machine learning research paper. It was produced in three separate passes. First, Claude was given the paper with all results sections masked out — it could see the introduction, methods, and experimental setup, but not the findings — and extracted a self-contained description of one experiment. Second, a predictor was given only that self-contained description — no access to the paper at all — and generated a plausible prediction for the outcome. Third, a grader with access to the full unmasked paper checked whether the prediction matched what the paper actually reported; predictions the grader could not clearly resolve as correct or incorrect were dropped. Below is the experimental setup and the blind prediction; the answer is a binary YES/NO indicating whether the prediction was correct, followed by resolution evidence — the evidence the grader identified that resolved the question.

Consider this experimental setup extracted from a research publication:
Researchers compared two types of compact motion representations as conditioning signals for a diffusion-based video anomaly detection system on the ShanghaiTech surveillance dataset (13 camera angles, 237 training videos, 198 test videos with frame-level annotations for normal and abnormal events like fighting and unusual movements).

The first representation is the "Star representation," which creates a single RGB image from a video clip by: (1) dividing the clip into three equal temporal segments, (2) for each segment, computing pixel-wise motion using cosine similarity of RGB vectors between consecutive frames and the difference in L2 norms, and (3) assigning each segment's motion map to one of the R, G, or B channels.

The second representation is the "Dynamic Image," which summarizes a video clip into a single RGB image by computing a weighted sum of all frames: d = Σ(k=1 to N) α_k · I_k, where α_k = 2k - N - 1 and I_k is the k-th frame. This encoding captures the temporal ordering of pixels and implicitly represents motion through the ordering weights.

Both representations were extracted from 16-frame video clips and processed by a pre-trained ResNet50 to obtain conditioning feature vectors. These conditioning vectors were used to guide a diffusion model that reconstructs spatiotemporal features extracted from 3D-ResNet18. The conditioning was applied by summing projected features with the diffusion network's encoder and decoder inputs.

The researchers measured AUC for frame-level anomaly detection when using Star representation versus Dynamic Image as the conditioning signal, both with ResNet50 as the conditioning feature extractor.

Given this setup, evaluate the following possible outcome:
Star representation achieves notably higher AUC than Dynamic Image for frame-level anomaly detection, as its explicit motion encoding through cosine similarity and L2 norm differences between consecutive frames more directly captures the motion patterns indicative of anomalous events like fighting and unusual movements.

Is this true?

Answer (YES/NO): NO